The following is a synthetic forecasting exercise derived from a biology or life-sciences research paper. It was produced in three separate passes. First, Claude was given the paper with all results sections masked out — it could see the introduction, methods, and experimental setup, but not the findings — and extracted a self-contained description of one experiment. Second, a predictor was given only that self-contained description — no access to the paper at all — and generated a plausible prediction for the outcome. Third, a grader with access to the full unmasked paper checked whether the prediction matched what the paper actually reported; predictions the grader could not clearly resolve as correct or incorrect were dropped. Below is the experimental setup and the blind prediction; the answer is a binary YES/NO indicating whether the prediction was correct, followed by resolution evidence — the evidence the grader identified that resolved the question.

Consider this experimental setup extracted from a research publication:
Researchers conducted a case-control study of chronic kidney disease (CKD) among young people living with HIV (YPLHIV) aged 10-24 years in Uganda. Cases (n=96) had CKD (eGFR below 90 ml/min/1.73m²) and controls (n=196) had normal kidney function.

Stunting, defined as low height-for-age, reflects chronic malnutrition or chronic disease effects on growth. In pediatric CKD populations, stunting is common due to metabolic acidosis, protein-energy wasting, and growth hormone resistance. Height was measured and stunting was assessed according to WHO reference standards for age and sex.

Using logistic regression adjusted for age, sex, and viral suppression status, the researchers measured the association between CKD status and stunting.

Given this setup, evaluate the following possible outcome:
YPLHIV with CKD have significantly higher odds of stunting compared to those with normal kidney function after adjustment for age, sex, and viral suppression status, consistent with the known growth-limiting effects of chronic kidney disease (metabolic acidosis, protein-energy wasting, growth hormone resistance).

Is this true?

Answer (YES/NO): NO